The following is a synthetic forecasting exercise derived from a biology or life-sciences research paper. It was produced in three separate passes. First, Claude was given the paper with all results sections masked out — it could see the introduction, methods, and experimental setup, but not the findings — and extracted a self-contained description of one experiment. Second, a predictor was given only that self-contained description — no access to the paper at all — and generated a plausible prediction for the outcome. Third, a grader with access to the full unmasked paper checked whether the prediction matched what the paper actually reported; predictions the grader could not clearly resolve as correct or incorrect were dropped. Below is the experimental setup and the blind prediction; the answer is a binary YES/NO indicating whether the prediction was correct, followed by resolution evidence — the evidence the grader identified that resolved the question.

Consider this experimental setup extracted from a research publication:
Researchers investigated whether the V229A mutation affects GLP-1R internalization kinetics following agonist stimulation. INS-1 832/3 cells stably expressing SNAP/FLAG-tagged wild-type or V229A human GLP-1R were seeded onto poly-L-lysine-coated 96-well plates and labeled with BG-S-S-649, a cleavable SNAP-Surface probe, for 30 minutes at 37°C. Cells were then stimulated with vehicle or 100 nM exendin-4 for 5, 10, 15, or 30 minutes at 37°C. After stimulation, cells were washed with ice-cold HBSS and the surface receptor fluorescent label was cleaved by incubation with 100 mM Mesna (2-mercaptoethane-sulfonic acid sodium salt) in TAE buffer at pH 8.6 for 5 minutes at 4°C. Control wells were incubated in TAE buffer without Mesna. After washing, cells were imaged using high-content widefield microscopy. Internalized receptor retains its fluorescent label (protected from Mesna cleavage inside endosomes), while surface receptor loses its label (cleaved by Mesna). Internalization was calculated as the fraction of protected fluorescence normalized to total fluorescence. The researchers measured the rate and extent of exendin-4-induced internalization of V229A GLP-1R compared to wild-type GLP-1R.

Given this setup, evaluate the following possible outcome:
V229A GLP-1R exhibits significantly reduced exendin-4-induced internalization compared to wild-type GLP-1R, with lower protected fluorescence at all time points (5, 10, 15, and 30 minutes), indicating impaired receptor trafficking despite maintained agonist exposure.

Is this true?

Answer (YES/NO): NO